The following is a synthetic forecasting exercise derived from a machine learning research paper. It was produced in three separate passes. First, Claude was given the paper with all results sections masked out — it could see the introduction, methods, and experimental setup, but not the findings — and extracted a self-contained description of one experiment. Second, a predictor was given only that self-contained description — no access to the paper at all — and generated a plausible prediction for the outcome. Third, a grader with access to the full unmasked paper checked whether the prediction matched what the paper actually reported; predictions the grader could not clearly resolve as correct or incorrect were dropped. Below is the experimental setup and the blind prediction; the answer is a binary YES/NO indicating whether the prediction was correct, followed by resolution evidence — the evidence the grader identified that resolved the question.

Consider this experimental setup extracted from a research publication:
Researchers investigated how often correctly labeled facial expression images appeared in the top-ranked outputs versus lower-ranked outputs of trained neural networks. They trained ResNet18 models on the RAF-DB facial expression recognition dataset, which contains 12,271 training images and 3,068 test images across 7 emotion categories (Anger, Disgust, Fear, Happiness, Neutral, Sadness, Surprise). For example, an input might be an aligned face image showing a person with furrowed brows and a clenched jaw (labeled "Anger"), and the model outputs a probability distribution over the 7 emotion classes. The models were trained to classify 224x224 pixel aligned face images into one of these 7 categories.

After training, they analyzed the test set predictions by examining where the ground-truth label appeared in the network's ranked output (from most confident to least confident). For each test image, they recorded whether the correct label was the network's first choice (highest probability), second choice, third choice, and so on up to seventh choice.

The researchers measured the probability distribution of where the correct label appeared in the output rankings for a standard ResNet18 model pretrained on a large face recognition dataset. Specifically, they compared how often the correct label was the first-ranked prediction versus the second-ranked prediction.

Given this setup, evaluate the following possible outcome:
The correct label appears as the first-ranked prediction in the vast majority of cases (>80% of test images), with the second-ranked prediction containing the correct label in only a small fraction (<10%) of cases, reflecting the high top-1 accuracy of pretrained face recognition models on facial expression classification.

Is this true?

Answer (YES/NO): YES